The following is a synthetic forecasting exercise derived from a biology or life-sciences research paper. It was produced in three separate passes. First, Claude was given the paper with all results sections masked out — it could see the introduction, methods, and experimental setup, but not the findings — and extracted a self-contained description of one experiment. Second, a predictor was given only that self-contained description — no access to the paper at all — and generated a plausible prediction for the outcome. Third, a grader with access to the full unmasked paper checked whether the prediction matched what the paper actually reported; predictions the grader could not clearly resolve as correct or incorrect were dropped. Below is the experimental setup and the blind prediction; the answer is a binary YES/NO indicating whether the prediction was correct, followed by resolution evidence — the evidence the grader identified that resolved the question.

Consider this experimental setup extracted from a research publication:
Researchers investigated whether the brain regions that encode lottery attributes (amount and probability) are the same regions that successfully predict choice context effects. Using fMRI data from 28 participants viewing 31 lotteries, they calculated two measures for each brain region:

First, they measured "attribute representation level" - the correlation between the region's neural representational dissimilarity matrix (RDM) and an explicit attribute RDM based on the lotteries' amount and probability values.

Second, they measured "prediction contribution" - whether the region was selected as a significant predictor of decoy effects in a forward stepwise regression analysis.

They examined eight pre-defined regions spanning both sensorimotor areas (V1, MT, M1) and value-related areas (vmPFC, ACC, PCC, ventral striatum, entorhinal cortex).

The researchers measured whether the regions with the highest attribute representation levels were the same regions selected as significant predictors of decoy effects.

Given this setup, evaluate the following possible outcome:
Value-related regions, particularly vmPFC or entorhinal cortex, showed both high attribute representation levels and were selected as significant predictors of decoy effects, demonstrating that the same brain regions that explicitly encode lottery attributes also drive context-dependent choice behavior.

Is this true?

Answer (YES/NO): NO